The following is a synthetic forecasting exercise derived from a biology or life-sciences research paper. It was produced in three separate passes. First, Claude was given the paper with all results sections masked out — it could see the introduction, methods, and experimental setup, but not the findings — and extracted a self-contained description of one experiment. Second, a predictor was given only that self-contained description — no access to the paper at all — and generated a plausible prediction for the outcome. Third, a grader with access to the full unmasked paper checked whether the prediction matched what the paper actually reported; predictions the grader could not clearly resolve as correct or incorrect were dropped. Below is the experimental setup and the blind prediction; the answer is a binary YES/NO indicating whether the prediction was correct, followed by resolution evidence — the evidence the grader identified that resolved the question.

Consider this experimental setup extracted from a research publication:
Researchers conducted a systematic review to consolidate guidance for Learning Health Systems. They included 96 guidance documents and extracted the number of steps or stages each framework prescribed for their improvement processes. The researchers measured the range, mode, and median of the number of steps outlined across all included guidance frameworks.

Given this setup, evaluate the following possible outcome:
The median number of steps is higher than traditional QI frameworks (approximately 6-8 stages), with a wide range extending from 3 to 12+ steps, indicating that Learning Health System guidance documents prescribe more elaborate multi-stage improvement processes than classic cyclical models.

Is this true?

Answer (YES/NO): YES